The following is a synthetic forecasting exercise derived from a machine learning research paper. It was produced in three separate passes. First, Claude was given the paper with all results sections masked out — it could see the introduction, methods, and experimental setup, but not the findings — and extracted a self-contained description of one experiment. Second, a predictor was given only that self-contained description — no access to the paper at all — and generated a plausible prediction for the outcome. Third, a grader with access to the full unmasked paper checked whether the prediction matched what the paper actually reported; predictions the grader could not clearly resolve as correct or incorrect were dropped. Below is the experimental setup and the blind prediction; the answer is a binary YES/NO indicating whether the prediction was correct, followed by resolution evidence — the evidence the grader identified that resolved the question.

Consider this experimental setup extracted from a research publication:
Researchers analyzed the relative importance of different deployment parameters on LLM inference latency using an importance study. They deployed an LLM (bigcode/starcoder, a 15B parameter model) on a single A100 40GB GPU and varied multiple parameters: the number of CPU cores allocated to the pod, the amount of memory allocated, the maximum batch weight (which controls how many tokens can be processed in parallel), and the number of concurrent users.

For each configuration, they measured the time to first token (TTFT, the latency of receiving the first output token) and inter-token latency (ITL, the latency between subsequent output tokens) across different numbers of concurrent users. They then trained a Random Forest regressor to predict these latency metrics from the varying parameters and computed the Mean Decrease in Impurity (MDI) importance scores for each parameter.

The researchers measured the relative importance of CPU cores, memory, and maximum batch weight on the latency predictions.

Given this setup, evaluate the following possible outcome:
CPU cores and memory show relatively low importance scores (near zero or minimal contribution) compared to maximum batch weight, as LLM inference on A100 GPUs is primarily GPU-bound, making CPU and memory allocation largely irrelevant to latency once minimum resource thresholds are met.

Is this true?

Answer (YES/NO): YES